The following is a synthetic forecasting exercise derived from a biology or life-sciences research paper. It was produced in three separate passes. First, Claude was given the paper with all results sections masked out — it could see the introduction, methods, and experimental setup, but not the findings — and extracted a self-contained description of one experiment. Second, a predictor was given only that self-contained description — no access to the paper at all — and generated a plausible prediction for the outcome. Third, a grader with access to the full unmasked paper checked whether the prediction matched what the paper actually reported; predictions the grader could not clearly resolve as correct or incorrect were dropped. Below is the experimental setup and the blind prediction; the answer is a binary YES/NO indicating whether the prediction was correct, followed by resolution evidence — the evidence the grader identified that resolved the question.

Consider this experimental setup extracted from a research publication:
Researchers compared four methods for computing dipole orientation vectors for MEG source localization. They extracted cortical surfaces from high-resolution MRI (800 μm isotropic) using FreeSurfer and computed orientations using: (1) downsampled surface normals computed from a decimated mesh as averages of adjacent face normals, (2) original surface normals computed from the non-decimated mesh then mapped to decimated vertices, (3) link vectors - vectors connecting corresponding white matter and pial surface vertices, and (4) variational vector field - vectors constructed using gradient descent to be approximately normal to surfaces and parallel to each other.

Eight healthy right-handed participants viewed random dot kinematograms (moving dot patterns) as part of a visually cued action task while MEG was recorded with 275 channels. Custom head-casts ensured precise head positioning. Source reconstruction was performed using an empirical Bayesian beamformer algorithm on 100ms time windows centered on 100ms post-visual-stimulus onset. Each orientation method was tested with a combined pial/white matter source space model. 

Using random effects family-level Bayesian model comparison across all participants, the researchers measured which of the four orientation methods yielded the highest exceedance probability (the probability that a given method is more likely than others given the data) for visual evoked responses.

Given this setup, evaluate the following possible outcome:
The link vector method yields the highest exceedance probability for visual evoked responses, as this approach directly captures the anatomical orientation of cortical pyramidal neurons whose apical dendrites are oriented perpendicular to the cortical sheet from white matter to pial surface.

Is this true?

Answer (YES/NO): YES